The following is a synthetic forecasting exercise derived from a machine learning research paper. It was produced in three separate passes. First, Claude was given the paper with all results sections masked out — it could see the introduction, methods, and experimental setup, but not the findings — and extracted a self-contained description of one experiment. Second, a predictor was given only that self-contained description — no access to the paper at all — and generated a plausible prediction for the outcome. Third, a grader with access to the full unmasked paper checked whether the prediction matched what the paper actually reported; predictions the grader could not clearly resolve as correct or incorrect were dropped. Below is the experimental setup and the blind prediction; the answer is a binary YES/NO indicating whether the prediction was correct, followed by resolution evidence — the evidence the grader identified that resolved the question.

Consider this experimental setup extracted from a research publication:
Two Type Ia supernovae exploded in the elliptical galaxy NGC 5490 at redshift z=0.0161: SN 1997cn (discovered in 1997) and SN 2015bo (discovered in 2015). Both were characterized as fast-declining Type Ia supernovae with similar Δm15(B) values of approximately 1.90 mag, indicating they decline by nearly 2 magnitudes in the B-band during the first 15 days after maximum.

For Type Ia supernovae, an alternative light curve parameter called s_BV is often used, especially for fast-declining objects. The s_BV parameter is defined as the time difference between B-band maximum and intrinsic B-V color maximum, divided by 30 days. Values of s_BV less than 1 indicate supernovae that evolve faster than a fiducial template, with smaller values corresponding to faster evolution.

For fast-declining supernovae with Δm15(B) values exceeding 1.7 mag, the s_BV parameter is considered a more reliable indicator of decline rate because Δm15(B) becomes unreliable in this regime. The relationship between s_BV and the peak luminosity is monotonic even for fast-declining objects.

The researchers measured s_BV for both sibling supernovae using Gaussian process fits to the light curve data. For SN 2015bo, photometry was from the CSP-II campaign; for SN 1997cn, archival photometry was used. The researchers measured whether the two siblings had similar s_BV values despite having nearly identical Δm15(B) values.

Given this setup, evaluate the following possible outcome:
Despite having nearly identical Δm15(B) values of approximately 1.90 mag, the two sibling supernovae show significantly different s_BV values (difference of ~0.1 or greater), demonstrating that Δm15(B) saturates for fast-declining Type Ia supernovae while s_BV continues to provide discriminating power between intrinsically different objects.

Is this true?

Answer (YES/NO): YES